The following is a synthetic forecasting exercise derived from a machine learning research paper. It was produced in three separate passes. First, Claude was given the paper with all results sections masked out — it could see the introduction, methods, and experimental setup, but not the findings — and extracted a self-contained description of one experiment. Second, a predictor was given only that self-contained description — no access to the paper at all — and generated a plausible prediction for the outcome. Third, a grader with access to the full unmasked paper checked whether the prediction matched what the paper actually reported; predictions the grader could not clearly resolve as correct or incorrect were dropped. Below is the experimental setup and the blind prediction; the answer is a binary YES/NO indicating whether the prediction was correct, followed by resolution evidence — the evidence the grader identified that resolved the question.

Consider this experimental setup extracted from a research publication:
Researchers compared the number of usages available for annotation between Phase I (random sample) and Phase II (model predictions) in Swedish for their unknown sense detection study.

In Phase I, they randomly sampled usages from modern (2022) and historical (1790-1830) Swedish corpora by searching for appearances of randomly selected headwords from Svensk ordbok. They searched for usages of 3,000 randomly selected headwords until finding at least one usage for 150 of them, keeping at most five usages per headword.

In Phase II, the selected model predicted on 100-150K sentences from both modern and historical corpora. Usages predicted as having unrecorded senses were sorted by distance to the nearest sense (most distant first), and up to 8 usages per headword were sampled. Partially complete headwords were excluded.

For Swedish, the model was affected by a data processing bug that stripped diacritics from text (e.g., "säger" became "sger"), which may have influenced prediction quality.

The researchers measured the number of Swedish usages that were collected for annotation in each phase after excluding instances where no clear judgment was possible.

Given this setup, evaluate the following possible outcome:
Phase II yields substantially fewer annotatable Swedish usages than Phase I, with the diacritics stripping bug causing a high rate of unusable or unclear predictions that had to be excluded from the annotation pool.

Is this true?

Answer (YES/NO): NO